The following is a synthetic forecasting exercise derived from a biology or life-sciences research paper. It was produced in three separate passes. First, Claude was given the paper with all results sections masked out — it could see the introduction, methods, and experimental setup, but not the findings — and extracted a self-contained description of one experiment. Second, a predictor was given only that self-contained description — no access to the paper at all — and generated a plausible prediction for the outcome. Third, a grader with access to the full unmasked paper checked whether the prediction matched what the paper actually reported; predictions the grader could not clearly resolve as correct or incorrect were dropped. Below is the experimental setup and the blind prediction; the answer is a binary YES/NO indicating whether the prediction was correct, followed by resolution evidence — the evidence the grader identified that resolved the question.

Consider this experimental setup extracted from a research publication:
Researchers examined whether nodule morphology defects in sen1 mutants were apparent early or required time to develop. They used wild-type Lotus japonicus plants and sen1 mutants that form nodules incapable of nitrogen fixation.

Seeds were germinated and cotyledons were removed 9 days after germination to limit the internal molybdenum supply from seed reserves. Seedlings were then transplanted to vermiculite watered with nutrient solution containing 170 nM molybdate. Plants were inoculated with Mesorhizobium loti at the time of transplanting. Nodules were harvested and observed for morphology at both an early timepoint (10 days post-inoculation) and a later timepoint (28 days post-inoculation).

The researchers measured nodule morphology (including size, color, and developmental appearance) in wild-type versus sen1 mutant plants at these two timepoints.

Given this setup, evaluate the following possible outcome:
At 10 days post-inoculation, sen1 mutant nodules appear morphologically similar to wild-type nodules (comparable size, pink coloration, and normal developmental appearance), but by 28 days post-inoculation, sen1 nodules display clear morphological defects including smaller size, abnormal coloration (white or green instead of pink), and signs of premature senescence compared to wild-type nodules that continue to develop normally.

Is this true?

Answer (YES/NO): NO